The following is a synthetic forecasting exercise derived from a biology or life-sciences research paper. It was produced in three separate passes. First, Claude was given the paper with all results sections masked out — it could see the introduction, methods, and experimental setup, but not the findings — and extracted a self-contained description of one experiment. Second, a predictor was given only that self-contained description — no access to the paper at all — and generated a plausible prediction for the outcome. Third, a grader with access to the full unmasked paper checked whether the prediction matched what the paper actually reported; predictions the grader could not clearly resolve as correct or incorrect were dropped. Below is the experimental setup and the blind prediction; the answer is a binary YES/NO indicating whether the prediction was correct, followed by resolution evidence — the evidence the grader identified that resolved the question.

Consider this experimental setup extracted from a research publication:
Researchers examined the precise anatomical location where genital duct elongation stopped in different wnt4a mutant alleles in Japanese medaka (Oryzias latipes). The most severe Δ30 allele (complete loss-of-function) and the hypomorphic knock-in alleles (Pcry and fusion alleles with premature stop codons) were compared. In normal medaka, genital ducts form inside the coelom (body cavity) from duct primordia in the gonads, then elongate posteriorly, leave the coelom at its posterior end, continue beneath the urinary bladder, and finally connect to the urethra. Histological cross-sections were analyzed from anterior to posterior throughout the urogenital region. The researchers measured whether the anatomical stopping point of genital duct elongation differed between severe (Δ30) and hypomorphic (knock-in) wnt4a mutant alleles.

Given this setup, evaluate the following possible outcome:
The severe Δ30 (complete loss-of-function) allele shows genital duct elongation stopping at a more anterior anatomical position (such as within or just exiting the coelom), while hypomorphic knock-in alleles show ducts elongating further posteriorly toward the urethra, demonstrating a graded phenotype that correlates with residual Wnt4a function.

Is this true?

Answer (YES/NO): YES